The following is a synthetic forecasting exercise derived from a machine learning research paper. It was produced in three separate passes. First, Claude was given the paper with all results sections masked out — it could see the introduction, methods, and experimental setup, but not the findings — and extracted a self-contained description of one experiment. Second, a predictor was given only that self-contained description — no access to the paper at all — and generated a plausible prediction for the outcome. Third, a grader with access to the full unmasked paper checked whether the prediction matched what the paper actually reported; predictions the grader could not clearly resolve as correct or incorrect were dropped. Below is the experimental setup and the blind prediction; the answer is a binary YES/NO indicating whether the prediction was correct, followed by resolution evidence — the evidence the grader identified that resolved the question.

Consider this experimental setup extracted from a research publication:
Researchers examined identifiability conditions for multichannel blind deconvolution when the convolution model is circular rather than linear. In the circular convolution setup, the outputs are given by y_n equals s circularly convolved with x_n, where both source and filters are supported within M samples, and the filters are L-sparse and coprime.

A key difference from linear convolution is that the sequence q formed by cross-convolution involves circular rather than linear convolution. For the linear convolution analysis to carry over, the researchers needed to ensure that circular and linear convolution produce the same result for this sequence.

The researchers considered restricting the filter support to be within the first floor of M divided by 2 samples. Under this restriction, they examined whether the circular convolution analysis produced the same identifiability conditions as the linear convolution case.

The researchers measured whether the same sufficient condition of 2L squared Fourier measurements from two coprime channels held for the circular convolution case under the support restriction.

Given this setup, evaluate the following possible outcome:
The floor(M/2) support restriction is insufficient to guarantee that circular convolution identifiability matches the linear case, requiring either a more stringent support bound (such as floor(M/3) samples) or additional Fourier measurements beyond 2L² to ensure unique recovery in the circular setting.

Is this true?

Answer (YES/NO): NO